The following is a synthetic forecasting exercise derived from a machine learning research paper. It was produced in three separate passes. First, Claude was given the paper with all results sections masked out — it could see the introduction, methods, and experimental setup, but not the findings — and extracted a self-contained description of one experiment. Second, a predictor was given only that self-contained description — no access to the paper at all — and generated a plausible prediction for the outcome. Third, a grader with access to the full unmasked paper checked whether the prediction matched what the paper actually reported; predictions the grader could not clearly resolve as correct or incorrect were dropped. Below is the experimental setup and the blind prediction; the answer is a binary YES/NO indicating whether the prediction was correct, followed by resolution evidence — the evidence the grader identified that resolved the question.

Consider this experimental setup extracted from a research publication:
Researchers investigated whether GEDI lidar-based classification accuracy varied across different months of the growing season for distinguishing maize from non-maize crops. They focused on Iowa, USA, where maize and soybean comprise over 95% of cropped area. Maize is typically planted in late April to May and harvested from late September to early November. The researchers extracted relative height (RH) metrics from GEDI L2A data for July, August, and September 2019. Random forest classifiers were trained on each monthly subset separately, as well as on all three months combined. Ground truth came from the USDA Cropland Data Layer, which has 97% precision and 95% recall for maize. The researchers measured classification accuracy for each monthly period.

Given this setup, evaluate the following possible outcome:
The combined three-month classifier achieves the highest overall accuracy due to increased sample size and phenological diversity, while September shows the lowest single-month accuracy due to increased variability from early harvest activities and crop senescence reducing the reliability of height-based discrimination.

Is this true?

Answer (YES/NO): NO